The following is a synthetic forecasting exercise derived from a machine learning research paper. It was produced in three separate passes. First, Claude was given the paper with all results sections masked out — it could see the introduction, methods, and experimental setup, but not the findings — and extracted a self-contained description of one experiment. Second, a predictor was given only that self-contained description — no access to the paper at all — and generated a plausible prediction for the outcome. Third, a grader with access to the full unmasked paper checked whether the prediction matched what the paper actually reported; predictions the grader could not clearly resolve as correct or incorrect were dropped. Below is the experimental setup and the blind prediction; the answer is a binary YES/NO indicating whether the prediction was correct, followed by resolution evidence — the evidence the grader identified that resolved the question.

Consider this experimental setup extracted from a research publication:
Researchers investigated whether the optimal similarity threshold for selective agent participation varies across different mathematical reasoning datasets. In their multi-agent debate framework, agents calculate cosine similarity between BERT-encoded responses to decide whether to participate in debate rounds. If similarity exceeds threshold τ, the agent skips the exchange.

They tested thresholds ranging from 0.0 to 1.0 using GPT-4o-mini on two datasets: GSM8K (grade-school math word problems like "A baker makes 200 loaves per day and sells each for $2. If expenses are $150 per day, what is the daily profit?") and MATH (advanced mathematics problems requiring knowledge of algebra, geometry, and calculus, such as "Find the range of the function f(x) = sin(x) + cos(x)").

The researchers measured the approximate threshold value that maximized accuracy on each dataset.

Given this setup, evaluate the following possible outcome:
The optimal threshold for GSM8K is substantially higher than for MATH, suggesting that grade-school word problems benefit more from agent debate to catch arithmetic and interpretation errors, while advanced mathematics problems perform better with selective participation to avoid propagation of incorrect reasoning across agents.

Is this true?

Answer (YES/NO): NO